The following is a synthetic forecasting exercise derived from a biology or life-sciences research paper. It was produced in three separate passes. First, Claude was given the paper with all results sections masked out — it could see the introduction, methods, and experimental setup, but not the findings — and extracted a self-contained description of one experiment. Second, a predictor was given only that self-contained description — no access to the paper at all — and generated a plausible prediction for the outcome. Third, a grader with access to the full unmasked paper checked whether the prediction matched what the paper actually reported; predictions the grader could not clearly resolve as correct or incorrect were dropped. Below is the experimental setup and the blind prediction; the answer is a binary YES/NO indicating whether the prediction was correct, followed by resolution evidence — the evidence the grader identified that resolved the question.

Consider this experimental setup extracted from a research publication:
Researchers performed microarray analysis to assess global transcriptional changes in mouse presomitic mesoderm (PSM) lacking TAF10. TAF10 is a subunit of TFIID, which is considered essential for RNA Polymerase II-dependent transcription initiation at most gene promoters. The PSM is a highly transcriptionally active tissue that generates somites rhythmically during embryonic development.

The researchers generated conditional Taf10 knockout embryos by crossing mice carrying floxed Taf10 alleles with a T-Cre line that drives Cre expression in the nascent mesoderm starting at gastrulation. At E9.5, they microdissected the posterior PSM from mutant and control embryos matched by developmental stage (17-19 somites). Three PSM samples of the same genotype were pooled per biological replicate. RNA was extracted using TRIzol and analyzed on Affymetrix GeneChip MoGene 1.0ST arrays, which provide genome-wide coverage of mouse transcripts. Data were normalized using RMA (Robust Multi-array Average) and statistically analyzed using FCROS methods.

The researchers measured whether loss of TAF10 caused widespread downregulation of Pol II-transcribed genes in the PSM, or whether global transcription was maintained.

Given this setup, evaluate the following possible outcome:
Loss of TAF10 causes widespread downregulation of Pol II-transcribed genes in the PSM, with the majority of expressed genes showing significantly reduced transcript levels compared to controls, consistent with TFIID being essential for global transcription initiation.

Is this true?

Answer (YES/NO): NO